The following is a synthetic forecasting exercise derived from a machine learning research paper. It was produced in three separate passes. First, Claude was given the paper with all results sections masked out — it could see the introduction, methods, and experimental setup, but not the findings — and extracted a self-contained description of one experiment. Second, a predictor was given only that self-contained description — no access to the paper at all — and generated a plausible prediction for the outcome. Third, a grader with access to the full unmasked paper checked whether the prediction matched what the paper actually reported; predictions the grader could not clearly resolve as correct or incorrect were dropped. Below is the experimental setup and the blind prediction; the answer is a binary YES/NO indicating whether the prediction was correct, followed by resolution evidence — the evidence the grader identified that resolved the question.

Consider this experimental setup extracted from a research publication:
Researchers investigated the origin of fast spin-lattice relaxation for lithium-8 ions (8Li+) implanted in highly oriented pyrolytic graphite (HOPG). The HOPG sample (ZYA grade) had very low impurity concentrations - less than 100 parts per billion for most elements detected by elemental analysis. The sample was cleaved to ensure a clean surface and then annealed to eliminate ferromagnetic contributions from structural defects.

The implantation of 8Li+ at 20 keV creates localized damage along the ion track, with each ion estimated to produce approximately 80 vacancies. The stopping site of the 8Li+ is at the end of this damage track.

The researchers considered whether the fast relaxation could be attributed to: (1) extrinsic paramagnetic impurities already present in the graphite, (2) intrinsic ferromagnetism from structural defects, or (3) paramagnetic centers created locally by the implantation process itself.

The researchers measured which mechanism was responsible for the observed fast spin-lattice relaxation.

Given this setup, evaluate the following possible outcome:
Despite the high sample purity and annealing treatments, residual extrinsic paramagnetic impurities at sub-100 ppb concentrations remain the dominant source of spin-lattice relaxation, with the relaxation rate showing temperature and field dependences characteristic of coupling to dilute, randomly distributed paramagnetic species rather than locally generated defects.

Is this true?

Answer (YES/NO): NO